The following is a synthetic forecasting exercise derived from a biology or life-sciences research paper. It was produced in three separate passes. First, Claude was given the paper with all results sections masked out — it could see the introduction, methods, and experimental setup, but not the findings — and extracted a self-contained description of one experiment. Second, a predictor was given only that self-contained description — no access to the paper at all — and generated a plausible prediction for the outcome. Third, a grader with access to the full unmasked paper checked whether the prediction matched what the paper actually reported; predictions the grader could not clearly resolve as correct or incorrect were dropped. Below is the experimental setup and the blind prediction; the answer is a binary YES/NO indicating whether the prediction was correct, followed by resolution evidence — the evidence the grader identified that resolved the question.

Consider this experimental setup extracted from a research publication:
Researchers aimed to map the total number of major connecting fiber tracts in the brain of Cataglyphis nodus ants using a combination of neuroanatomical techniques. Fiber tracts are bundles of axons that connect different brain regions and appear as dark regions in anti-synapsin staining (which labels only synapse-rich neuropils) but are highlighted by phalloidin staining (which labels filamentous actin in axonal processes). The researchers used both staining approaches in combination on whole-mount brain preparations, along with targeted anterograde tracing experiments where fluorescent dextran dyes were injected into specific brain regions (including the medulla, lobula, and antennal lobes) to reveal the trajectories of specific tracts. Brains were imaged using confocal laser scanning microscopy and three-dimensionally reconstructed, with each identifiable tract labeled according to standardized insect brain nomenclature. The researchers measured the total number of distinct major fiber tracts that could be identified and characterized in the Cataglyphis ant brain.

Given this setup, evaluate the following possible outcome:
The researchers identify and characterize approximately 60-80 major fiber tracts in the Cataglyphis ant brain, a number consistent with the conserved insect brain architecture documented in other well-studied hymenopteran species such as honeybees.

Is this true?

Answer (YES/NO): NO